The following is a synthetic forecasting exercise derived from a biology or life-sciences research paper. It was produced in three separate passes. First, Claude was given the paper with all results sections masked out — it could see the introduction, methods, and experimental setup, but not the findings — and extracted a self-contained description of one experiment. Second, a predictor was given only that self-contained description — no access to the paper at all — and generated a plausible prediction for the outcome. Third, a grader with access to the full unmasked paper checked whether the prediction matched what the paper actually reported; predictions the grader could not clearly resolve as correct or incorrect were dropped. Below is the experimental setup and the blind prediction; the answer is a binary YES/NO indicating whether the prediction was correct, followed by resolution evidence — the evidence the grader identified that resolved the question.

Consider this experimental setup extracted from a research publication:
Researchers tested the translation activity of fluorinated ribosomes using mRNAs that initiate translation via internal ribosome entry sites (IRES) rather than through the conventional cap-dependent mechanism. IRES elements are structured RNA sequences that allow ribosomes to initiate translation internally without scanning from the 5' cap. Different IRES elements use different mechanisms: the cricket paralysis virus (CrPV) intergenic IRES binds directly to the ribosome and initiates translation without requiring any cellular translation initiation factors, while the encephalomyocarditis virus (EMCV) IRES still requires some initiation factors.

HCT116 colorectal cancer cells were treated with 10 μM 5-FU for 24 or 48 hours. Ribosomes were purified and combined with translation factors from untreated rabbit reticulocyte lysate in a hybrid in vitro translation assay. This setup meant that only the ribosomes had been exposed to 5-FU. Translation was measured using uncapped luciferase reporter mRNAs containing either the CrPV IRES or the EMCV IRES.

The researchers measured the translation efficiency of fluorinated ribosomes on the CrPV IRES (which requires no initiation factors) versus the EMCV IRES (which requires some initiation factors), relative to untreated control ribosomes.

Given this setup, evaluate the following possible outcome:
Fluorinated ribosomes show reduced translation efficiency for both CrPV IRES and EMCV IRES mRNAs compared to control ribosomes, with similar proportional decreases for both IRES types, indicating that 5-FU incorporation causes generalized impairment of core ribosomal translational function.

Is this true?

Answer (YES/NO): NO